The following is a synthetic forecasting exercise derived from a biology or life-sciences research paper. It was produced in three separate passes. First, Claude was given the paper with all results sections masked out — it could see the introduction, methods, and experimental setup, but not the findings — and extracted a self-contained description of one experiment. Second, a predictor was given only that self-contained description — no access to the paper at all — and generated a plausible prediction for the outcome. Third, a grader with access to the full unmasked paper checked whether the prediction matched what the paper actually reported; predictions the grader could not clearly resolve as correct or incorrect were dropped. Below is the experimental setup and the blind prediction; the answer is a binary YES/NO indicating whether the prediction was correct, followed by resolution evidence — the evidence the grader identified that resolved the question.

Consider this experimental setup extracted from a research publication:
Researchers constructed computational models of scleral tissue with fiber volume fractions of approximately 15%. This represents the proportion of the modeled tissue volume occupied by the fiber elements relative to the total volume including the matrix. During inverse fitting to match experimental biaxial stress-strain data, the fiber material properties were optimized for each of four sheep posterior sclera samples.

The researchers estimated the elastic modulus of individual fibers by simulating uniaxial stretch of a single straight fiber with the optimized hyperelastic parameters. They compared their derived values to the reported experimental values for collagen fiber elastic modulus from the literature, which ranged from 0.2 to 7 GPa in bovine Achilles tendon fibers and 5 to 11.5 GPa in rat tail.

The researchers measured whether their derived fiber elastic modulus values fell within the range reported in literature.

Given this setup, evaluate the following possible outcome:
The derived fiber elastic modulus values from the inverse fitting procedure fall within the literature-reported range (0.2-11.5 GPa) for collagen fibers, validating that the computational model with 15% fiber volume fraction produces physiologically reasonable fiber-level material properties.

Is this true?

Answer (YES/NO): NO